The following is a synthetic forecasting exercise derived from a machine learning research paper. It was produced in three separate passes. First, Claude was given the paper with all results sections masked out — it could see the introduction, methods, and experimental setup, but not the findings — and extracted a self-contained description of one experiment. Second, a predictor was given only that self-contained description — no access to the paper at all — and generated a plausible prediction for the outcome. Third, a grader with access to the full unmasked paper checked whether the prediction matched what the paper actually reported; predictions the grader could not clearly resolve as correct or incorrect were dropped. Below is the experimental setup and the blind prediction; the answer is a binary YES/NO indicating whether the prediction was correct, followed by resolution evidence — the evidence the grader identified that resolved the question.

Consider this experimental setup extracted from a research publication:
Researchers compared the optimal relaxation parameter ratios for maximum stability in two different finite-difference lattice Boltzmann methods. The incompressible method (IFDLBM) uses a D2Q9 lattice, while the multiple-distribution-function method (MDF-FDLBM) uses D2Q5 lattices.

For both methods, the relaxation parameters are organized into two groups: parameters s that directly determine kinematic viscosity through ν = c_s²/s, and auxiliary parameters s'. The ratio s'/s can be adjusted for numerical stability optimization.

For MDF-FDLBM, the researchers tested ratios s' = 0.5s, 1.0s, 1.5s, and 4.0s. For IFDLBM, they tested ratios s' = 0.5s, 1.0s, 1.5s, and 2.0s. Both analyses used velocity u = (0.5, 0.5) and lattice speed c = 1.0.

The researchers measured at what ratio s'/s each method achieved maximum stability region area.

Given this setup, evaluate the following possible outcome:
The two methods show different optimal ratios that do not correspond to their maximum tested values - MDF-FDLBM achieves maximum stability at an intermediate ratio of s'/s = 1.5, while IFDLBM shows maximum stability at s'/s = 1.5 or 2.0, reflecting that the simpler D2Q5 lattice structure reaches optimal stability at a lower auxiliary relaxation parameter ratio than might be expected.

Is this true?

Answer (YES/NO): NO